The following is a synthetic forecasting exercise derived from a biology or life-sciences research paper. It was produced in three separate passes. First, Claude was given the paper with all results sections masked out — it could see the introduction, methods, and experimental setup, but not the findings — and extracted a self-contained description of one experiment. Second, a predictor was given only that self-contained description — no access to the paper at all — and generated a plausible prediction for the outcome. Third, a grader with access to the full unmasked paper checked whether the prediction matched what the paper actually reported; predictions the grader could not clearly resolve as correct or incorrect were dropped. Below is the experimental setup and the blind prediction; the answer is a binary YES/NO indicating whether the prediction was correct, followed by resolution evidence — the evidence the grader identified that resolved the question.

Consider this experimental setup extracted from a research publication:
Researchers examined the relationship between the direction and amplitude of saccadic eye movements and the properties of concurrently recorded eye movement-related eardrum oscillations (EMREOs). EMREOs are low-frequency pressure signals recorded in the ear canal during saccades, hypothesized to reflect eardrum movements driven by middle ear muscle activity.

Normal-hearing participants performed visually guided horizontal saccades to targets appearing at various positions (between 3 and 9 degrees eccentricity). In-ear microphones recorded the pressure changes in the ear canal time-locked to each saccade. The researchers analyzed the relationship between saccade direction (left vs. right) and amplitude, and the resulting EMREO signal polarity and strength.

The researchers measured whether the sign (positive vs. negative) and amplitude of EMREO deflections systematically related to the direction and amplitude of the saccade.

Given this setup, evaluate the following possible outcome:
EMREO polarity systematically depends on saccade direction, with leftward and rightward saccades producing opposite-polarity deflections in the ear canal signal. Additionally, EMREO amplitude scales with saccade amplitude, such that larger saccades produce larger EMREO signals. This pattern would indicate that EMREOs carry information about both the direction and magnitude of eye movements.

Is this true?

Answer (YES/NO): YES